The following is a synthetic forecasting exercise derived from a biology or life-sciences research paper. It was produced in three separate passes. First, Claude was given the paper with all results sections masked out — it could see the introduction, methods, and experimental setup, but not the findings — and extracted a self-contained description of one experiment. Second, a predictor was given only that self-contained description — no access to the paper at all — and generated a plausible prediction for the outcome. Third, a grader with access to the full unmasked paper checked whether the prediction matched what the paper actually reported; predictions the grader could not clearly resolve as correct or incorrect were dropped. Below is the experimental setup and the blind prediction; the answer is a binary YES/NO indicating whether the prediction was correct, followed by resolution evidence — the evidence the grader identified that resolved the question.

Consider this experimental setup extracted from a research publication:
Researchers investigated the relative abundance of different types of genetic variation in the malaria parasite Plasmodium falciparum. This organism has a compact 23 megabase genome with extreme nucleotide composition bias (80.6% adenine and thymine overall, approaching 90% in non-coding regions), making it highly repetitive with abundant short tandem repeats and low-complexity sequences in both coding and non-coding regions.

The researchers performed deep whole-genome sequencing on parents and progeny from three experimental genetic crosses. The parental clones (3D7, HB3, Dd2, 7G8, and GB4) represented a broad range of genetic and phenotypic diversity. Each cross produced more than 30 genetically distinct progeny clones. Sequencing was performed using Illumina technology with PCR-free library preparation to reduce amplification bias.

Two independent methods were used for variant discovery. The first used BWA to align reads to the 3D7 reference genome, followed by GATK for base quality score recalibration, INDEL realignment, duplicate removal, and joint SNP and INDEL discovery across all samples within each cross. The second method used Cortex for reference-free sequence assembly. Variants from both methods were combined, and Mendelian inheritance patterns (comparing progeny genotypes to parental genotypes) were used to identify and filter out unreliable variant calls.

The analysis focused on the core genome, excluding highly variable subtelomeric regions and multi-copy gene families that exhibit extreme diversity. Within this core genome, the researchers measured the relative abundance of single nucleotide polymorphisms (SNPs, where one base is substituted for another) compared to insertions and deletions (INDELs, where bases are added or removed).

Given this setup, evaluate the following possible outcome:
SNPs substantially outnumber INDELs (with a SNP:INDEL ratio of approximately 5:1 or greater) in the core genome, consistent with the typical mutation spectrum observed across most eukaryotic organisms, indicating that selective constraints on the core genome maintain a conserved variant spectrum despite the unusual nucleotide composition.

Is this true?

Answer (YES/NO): NO